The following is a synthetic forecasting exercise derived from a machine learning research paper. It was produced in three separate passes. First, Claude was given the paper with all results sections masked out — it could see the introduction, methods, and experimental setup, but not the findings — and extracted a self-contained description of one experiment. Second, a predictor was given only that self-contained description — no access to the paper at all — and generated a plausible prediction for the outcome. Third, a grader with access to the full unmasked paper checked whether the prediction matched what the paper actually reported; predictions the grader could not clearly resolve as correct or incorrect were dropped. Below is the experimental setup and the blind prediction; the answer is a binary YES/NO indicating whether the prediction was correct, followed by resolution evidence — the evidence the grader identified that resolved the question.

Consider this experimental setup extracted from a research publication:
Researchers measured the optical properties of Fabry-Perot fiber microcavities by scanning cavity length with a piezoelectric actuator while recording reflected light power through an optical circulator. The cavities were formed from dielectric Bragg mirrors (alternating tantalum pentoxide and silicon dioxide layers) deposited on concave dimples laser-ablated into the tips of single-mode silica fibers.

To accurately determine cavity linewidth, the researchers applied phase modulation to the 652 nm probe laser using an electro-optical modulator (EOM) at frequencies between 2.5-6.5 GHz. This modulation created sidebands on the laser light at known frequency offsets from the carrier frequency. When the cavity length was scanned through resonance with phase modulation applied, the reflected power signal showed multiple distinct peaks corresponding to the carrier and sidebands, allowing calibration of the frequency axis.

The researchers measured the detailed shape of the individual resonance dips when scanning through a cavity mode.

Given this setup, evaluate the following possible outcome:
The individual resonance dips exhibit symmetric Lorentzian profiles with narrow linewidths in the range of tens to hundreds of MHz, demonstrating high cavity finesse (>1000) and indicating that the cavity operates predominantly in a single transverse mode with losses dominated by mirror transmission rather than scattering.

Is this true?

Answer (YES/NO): NO